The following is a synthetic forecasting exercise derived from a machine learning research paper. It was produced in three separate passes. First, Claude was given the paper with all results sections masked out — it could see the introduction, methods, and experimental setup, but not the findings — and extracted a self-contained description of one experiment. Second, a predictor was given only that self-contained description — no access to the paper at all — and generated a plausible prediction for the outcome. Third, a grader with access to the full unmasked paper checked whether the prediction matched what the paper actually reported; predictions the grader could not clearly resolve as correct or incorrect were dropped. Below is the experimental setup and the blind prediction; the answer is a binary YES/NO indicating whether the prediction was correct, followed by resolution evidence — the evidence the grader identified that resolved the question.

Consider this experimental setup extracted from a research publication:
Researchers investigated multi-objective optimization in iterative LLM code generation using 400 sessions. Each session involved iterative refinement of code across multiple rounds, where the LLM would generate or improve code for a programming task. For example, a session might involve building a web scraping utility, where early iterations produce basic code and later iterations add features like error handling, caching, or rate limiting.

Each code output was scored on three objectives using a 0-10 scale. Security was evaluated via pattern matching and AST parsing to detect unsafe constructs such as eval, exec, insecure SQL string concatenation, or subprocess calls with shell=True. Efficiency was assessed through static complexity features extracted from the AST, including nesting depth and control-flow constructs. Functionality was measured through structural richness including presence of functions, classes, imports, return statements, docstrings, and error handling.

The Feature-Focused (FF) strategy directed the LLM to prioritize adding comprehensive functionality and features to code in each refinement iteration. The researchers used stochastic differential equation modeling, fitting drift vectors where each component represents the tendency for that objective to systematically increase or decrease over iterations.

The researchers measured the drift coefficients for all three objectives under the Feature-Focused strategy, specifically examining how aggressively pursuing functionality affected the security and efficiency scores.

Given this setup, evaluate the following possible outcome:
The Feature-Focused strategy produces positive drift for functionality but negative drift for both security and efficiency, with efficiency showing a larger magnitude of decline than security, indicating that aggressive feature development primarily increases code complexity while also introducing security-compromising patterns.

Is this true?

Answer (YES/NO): YES